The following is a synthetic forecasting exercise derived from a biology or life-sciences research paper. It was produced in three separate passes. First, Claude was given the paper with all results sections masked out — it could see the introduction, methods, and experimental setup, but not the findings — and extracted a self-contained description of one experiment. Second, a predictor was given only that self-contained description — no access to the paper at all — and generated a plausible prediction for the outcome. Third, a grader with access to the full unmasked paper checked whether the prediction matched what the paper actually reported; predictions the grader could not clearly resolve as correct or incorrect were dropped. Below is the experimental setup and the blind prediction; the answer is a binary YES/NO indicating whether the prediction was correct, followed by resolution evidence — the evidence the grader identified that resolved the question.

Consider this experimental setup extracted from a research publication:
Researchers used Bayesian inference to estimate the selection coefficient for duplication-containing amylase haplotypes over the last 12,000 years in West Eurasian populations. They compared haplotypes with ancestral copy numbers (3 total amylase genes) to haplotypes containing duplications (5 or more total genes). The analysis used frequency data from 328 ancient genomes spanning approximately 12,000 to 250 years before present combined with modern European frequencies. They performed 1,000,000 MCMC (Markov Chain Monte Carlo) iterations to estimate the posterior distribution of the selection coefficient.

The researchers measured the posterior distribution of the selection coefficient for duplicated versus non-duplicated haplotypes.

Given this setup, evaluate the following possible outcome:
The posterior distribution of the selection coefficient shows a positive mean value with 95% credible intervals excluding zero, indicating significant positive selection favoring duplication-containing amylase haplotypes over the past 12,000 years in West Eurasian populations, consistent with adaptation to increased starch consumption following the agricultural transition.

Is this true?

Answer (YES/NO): YES